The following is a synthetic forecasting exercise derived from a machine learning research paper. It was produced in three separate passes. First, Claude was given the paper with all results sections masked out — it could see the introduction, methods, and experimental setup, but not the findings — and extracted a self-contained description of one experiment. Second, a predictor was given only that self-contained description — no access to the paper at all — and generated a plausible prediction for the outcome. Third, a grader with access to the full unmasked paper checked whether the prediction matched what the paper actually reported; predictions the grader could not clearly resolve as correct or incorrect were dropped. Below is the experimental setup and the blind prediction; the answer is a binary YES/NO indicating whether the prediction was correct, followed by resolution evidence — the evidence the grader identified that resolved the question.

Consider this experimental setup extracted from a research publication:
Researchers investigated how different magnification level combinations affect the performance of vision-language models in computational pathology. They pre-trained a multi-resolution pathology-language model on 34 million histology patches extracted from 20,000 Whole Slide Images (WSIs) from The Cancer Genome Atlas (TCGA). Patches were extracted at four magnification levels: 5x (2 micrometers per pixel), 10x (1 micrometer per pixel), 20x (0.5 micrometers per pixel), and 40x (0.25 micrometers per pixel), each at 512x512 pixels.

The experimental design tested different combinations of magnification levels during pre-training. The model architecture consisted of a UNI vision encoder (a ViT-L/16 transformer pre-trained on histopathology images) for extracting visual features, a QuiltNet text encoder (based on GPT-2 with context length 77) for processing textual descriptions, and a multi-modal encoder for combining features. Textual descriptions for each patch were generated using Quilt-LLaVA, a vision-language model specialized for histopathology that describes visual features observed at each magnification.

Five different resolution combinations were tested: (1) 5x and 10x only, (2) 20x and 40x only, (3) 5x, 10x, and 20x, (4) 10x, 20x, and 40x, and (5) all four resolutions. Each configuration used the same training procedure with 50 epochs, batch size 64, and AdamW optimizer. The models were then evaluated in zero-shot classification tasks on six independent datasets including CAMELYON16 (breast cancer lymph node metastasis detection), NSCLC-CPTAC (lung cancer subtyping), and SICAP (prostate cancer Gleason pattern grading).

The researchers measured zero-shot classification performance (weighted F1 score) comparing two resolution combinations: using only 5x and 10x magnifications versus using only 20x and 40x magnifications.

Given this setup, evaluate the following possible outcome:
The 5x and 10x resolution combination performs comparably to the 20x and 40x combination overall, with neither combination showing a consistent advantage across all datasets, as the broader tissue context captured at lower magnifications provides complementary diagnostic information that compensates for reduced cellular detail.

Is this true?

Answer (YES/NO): NO